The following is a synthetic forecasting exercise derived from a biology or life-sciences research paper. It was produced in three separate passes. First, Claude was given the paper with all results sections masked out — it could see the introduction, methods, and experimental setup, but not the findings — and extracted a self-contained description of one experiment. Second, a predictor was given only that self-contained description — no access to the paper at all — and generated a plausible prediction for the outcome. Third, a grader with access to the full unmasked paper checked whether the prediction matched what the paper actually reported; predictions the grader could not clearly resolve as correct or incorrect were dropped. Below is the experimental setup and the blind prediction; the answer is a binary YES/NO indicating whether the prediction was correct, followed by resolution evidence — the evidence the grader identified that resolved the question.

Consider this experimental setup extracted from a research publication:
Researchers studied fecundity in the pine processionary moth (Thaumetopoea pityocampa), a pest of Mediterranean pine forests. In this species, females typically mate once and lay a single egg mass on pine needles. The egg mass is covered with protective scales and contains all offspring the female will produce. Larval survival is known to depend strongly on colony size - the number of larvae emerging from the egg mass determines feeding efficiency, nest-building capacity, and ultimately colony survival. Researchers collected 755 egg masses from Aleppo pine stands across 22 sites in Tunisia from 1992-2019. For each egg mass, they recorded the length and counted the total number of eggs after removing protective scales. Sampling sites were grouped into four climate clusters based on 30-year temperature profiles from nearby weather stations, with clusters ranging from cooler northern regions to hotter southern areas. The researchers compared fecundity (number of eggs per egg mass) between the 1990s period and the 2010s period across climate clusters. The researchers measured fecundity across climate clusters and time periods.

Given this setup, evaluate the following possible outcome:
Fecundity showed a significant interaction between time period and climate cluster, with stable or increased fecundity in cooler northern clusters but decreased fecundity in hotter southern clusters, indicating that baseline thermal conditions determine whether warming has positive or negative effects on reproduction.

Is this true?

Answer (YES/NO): NO